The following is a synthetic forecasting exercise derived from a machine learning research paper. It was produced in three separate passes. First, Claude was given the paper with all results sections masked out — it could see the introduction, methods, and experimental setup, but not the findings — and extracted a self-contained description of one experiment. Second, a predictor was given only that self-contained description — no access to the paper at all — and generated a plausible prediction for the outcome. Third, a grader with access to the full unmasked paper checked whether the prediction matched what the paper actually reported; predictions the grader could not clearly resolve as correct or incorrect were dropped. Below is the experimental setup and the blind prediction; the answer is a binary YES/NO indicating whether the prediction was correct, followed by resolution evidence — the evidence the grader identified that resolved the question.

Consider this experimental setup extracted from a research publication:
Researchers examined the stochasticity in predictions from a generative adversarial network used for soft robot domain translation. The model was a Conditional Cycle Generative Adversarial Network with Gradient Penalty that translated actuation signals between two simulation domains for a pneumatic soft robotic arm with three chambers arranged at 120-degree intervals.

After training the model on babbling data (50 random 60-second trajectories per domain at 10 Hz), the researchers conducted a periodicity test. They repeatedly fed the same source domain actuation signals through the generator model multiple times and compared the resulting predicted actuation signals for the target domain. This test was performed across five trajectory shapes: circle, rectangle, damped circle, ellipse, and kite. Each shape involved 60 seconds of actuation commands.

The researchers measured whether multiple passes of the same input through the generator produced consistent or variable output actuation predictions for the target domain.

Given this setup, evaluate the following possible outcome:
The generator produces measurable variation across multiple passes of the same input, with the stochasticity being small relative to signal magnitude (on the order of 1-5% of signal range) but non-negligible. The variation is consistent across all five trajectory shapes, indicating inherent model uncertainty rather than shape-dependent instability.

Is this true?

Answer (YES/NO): NO